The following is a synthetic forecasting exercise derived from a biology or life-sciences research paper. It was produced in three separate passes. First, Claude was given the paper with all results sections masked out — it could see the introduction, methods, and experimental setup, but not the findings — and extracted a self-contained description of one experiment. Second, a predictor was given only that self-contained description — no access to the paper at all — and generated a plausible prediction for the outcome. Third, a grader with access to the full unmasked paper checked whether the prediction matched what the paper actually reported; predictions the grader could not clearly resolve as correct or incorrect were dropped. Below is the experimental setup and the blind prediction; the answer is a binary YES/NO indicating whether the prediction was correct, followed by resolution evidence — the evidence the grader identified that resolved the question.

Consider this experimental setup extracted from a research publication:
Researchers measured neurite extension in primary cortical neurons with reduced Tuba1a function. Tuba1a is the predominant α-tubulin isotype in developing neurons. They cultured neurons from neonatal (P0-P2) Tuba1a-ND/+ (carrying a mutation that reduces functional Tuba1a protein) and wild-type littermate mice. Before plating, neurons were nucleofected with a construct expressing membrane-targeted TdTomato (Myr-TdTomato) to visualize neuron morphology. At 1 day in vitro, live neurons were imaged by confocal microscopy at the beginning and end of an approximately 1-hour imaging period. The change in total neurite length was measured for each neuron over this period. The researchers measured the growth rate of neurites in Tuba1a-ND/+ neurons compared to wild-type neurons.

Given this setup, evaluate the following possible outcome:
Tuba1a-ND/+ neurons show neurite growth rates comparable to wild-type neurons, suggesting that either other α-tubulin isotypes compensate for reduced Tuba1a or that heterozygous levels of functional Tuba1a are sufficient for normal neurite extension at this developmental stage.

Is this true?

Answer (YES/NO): NO